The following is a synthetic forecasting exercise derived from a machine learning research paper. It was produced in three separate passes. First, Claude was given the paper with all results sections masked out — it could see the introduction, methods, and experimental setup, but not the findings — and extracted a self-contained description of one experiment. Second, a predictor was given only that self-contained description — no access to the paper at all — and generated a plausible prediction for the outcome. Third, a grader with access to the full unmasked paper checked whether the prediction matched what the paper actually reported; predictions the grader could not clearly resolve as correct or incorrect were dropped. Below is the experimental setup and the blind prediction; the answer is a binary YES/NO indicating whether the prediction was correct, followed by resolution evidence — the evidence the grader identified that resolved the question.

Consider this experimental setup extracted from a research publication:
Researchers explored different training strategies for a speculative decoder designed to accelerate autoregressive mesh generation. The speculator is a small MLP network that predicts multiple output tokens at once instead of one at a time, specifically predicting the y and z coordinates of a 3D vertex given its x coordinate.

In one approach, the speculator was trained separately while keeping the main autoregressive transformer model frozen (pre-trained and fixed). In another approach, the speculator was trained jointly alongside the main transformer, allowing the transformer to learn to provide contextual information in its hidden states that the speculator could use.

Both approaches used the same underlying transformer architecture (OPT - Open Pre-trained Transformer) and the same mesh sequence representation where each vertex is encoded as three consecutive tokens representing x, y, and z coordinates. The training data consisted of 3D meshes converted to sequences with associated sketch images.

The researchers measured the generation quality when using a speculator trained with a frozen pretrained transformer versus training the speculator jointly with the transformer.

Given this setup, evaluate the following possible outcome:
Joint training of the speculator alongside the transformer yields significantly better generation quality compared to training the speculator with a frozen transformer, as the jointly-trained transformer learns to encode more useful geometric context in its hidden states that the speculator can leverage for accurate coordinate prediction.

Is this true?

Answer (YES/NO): YES